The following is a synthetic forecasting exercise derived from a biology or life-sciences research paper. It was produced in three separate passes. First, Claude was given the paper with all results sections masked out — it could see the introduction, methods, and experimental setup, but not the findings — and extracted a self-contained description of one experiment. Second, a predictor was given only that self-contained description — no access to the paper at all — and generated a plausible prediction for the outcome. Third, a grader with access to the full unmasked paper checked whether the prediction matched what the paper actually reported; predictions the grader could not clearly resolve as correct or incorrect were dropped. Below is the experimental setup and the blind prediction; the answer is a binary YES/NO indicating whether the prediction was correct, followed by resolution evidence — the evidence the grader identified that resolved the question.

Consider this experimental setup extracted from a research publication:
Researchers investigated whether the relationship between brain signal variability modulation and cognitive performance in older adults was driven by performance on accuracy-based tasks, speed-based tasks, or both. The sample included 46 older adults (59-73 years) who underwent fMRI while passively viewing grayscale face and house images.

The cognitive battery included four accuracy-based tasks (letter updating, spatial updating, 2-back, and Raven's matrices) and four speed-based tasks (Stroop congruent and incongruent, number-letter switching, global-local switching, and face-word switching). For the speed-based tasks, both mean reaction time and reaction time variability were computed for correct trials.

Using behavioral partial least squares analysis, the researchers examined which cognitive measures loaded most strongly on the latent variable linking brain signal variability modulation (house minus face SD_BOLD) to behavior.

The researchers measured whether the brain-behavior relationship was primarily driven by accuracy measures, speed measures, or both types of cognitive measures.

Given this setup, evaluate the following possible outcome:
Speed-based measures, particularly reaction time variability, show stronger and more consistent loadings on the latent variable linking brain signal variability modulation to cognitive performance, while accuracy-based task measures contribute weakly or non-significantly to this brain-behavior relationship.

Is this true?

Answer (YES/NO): NO